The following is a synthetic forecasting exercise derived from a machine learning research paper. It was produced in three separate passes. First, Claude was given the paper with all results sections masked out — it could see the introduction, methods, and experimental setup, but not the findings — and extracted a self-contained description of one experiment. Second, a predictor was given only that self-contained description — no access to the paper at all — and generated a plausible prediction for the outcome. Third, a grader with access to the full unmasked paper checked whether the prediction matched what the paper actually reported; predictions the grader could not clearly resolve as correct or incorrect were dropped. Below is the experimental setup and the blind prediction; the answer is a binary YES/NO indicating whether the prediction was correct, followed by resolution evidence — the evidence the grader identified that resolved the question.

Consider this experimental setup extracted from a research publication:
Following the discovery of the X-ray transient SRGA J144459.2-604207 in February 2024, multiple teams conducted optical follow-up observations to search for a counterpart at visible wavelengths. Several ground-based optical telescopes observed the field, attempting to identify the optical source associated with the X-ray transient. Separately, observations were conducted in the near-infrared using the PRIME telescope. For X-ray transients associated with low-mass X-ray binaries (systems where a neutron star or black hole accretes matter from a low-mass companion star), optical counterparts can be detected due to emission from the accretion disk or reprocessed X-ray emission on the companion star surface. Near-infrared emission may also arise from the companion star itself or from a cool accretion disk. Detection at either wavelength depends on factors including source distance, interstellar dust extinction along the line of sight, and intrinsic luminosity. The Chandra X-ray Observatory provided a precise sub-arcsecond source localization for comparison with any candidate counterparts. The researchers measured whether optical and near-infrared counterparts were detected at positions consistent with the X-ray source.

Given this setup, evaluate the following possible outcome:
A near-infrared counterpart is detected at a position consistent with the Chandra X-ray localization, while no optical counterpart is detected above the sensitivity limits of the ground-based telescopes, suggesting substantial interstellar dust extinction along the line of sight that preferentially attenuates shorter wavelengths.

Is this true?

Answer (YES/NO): NO